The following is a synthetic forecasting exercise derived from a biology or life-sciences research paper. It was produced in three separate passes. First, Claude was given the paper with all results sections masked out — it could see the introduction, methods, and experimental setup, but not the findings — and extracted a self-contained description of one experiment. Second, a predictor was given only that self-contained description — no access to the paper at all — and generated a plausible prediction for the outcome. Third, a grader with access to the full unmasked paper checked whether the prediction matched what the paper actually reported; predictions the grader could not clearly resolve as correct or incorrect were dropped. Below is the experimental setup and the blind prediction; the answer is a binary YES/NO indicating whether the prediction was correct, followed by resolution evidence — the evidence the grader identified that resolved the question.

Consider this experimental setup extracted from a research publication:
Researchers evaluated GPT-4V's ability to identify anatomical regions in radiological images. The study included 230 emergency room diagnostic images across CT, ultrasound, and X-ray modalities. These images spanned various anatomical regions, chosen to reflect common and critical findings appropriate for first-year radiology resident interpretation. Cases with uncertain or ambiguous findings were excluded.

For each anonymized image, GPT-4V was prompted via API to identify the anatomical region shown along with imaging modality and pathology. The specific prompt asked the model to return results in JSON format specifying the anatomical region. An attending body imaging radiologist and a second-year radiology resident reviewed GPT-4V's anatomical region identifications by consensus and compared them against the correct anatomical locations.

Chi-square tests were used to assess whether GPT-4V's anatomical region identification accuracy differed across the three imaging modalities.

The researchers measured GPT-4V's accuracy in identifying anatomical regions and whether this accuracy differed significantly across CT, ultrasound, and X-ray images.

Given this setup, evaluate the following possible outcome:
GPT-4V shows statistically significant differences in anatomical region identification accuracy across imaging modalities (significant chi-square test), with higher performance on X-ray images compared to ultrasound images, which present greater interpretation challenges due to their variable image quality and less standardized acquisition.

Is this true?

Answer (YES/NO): YES